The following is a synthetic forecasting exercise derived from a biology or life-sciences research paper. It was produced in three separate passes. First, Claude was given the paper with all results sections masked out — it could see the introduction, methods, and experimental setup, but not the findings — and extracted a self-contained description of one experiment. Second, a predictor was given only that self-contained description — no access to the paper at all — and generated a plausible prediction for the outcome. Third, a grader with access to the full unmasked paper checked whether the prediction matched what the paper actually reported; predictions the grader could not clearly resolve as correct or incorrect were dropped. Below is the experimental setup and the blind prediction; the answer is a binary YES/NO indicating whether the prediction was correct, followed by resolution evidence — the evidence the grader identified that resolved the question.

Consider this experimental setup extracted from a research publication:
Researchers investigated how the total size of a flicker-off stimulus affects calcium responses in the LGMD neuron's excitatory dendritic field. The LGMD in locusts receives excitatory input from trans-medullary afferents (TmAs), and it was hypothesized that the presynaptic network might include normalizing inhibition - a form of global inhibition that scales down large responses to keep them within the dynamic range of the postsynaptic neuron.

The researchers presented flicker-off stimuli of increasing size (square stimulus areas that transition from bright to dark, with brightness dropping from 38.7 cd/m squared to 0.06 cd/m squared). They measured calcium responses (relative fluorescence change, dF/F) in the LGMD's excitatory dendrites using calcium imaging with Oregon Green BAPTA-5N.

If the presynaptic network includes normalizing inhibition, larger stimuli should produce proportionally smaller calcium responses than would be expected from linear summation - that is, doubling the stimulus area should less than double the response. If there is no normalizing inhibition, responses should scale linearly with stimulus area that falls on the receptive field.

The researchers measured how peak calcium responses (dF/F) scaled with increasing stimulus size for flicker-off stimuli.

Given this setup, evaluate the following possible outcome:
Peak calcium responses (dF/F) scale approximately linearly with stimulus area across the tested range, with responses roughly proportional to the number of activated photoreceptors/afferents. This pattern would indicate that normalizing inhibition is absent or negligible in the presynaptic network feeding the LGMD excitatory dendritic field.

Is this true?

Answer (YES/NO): NO